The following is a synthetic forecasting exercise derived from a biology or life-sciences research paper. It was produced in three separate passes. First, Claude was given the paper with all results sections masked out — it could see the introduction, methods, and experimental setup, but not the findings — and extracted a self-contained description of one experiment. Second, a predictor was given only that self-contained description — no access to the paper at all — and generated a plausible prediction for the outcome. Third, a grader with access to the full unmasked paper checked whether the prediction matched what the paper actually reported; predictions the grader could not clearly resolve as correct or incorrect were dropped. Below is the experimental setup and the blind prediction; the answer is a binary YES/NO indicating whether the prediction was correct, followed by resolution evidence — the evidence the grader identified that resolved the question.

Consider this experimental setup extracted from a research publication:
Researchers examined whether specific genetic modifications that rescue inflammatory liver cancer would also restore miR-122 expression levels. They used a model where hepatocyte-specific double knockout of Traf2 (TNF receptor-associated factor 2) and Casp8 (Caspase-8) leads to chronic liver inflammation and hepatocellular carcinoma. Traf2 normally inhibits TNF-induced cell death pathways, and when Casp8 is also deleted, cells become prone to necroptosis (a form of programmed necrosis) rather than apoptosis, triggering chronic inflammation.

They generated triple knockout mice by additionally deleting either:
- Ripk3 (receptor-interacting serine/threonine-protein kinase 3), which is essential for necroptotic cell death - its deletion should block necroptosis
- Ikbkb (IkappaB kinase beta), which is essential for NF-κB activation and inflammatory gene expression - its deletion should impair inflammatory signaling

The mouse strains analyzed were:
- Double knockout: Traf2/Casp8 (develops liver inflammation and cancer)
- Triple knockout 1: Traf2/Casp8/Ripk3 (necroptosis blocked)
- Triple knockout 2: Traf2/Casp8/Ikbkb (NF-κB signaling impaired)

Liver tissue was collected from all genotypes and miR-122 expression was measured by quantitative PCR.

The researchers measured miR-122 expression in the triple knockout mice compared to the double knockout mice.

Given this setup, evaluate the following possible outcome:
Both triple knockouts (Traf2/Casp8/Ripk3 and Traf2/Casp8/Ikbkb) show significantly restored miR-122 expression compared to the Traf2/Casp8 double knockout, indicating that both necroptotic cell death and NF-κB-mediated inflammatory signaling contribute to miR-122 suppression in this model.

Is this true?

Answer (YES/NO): YES